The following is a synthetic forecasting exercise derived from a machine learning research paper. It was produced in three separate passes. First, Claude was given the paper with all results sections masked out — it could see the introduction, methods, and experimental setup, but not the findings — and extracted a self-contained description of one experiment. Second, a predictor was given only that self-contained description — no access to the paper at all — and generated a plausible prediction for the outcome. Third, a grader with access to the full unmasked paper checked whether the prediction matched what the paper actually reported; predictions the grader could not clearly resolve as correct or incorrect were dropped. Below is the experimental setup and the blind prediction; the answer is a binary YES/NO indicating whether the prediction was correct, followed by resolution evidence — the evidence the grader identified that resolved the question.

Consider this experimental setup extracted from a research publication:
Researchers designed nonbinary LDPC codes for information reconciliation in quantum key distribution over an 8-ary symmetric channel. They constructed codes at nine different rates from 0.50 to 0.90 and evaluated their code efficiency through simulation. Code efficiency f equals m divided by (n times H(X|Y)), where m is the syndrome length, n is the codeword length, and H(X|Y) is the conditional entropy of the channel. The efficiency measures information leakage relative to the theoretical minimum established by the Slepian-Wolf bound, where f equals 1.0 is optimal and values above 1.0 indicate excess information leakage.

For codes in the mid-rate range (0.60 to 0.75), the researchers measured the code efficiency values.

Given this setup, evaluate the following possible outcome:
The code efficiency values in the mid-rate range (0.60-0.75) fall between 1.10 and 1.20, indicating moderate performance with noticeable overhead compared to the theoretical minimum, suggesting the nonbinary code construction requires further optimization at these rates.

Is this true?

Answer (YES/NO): YES